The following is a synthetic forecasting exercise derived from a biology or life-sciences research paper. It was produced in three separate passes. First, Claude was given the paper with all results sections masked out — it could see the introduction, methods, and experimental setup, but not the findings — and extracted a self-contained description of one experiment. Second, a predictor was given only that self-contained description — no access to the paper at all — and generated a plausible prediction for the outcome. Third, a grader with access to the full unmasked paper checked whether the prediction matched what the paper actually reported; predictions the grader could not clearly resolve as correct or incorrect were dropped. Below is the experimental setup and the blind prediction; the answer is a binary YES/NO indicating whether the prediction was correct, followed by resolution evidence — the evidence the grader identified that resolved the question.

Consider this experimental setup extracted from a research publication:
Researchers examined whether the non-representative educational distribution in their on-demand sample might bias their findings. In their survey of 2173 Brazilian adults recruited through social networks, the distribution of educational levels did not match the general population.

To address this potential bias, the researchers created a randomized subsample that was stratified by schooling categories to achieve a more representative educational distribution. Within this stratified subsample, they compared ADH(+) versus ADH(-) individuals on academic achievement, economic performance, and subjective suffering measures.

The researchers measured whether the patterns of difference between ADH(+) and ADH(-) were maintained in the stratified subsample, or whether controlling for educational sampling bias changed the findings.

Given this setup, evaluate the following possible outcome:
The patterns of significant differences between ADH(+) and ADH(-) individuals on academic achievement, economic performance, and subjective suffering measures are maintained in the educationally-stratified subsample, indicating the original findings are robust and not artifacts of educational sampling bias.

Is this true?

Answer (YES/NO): NO